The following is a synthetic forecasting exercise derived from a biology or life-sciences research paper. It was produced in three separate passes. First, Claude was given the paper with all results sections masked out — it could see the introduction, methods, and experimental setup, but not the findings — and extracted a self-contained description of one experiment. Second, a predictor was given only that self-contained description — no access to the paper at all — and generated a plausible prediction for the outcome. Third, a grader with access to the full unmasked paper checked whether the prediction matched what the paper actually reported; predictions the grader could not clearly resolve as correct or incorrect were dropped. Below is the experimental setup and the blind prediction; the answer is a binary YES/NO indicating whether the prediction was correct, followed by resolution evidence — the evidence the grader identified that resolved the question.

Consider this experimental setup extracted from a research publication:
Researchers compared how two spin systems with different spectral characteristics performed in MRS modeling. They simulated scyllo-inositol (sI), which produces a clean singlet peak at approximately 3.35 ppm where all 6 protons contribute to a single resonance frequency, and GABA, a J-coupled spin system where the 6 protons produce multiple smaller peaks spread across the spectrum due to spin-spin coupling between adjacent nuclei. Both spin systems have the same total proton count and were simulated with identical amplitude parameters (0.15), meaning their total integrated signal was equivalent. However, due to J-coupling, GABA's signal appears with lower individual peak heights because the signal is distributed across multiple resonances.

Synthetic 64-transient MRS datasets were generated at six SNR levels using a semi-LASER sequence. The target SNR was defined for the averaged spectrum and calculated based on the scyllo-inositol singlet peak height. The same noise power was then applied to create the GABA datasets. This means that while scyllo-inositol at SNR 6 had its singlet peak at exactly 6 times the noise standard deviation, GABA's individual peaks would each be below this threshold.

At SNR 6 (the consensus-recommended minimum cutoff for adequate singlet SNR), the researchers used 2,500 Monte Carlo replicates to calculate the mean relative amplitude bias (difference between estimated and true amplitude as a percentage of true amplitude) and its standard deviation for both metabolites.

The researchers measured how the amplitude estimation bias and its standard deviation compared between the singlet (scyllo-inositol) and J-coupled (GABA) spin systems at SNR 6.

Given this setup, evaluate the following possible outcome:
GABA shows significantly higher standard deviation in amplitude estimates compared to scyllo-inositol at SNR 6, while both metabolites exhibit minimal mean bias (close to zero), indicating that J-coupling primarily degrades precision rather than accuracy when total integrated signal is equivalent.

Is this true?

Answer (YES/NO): NO